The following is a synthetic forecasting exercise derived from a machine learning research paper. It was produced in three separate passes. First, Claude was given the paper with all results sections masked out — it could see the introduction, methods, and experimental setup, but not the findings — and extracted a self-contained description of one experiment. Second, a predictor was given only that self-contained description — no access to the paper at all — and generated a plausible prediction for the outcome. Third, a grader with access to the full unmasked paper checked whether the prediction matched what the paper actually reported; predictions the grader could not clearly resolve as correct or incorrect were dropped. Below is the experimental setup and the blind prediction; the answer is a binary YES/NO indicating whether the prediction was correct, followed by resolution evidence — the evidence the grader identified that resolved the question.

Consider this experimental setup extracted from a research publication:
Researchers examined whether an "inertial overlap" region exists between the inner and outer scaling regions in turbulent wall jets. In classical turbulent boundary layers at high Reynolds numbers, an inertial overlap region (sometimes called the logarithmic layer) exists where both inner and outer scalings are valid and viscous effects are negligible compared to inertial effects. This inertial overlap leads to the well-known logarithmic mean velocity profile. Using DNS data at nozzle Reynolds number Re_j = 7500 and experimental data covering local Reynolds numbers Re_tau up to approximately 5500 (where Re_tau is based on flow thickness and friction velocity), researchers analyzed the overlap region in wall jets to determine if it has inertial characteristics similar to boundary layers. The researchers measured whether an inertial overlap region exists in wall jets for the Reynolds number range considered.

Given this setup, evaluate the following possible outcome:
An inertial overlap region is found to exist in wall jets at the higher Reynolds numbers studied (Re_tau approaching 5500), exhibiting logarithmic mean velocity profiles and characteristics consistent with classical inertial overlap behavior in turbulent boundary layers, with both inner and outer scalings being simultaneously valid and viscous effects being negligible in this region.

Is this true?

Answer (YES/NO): NO